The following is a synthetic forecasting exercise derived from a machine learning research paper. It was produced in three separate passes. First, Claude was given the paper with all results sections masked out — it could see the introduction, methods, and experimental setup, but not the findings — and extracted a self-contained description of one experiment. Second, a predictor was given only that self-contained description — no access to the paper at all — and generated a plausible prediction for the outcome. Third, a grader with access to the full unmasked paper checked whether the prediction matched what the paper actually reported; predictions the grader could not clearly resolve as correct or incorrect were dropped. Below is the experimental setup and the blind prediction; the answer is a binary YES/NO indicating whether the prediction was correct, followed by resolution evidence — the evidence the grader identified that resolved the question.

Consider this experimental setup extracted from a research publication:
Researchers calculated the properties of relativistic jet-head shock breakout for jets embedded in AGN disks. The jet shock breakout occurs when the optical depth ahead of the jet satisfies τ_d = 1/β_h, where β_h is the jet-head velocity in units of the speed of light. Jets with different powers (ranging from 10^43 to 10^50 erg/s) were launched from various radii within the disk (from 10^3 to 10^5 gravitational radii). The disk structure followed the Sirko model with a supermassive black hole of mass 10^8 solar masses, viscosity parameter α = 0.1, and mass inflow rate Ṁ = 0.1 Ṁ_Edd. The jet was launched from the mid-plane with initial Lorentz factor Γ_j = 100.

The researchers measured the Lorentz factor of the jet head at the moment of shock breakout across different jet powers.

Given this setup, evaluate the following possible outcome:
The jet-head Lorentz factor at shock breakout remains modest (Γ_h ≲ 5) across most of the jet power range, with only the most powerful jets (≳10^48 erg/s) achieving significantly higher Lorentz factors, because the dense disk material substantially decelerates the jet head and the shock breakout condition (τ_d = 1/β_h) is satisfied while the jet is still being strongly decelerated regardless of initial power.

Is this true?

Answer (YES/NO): NO